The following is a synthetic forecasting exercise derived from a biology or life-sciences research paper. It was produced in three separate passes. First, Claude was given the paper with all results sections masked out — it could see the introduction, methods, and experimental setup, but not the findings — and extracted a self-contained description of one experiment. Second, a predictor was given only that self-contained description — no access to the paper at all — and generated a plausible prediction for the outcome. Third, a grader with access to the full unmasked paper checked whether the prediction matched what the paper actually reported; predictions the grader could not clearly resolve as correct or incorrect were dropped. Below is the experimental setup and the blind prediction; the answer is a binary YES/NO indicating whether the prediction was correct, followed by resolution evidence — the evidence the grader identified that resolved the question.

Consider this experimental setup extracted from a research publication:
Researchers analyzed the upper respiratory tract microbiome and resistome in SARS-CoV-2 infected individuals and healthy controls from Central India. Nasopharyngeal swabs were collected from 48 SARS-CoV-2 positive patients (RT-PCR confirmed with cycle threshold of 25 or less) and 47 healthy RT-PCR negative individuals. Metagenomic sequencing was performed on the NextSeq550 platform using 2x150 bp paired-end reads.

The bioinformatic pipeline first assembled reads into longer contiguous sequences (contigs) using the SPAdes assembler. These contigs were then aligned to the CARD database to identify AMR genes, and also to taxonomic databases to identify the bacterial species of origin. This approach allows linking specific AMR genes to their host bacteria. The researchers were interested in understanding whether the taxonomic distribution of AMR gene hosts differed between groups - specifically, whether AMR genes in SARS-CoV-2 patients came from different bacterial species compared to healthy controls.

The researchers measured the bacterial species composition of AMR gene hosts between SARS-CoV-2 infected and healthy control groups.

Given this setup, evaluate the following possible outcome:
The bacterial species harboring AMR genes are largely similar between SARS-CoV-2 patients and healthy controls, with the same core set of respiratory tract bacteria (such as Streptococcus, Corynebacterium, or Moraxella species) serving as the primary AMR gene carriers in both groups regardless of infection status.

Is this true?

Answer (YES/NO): NO